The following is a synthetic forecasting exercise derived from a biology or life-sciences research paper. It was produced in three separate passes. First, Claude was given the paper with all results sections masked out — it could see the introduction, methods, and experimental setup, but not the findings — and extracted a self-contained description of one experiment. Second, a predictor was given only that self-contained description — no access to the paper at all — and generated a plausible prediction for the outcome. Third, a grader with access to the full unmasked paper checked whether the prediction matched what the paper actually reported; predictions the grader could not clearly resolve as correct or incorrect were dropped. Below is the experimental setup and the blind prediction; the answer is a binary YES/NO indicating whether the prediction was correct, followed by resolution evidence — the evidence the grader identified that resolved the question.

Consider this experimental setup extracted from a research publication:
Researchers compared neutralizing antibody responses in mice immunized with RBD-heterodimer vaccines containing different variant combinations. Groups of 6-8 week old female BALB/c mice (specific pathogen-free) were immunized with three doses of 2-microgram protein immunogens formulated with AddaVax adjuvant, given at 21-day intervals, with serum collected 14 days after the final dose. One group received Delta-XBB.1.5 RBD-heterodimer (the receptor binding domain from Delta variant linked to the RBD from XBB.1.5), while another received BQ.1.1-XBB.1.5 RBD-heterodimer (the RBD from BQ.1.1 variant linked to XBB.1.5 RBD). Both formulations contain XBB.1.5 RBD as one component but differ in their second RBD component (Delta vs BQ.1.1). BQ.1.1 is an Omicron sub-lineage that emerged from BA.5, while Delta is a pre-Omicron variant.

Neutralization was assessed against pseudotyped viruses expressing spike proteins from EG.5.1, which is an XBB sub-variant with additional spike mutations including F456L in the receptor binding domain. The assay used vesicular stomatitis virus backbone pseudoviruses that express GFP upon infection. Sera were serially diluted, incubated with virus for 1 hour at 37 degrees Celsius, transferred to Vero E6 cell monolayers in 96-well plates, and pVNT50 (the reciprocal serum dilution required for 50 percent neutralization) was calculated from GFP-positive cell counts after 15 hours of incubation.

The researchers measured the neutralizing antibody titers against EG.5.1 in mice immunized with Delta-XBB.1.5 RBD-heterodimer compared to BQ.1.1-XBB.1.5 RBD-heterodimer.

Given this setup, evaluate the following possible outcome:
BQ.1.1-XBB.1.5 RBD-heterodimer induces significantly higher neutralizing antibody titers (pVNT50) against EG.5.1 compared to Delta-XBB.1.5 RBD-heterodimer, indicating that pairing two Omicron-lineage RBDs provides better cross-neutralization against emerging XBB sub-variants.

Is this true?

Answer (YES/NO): NO